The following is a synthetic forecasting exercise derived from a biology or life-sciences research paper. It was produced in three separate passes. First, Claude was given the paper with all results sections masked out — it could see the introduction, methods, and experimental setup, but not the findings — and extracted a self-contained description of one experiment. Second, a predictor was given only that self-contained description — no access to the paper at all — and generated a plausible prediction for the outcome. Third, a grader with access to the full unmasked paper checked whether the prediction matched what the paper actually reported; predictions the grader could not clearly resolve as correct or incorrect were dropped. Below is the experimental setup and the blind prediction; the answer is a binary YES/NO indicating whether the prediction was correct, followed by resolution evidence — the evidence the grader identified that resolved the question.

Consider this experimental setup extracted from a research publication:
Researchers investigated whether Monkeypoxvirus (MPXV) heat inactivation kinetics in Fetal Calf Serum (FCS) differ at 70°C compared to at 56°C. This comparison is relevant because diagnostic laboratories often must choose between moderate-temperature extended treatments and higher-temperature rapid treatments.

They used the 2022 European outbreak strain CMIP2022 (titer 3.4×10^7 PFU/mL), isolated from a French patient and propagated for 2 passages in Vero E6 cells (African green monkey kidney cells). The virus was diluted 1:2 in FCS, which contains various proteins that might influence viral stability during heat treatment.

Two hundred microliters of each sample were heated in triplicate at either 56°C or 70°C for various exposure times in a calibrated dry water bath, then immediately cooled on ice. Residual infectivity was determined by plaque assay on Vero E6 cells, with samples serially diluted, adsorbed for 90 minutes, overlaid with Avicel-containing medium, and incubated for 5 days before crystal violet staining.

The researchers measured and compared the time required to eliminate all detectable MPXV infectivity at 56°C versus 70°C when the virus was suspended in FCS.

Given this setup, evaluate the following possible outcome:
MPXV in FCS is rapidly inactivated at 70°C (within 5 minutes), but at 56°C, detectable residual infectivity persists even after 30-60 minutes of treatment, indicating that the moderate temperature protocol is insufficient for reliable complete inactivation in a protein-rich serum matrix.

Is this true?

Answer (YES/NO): NO